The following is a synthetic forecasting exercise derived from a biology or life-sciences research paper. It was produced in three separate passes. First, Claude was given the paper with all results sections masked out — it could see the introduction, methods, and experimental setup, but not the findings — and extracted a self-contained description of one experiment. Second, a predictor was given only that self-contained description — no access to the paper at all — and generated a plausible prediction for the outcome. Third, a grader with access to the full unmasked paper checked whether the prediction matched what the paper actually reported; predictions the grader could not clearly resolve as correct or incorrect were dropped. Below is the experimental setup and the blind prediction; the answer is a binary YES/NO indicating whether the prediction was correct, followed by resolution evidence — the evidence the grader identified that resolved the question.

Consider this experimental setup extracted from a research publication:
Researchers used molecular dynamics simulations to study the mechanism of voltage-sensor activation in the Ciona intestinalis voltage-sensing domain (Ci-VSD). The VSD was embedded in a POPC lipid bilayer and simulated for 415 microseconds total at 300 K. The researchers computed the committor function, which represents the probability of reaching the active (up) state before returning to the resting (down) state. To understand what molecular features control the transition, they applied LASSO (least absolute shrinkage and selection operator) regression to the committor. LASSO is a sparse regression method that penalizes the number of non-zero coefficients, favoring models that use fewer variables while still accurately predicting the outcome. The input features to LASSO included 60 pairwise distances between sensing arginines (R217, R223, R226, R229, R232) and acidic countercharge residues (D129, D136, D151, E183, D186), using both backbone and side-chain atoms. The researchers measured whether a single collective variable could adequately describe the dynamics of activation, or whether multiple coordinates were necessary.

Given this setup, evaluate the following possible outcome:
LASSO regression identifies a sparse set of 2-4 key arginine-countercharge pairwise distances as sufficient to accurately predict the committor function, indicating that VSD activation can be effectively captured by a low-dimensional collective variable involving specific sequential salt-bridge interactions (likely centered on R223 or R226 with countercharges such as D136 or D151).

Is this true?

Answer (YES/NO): NO